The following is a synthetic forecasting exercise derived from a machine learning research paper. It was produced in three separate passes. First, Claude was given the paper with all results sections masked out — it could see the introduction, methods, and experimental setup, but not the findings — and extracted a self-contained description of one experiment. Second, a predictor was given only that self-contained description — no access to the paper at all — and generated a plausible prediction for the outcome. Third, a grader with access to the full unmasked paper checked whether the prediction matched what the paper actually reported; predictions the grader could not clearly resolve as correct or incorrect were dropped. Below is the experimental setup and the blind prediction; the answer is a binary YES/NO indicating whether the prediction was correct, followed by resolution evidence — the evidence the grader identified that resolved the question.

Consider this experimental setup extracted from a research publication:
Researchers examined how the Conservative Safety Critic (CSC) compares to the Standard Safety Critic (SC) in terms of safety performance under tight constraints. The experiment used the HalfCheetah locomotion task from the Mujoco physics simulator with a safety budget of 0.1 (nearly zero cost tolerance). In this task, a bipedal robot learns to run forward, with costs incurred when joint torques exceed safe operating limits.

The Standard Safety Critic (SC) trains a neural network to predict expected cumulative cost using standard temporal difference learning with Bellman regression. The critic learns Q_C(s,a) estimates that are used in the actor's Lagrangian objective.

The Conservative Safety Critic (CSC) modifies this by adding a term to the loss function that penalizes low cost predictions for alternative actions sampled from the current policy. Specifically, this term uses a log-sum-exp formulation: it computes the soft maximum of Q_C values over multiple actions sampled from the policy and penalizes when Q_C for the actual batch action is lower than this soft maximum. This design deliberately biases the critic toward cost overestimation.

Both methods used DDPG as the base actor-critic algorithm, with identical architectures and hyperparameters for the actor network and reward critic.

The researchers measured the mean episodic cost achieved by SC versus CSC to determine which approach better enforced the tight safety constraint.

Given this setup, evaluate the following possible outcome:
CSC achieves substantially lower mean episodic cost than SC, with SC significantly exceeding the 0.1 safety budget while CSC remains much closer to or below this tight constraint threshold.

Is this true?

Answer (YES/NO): NO